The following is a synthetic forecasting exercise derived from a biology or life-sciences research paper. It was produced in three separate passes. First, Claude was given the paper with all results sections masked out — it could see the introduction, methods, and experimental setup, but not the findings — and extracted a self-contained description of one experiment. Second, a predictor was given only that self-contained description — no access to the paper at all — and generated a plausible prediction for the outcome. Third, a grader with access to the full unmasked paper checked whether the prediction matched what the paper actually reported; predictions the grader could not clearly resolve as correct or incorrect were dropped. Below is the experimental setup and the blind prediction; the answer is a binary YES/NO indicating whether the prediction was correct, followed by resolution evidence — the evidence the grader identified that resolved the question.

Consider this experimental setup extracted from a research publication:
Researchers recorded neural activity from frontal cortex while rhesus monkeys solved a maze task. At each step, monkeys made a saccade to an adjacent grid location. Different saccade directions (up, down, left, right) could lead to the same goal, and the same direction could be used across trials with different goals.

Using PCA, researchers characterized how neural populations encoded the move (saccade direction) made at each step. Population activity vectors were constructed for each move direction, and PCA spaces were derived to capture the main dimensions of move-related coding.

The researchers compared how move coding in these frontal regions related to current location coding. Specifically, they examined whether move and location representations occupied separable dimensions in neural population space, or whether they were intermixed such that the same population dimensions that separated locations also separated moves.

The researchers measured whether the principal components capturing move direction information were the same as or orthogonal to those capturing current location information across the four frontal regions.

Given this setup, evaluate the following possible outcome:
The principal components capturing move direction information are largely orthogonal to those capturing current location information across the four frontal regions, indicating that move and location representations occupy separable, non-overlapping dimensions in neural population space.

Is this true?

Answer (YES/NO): NO